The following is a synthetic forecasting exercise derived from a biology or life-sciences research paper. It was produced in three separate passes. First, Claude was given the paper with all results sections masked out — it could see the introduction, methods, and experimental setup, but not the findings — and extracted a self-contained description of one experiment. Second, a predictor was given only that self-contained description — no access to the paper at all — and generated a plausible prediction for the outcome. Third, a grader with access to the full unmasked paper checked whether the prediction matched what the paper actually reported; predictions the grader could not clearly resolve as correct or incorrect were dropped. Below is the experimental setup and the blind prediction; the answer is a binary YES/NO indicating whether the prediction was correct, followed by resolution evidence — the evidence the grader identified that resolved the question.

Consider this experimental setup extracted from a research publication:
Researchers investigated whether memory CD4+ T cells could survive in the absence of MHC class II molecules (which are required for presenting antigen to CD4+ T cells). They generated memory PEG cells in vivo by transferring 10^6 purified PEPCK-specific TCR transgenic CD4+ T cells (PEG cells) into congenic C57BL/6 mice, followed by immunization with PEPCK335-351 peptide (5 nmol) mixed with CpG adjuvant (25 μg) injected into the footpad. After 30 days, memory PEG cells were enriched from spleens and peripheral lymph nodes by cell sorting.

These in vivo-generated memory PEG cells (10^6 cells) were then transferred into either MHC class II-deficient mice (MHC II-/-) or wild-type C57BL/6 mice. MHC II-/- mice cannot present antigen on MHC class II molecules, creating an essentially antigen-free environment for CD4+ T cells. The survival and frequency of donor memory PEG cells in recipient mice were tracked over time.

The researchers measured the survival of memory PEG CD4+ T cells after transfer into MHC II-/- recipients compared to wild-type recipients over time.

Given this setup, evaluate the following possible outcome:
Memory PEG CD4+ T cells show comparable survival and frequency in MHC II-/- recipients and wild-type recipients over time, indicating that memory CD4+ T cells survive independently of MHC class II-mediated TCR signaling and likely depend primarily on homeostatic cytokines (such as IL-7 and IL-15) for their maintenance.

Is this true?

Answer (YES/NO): NO